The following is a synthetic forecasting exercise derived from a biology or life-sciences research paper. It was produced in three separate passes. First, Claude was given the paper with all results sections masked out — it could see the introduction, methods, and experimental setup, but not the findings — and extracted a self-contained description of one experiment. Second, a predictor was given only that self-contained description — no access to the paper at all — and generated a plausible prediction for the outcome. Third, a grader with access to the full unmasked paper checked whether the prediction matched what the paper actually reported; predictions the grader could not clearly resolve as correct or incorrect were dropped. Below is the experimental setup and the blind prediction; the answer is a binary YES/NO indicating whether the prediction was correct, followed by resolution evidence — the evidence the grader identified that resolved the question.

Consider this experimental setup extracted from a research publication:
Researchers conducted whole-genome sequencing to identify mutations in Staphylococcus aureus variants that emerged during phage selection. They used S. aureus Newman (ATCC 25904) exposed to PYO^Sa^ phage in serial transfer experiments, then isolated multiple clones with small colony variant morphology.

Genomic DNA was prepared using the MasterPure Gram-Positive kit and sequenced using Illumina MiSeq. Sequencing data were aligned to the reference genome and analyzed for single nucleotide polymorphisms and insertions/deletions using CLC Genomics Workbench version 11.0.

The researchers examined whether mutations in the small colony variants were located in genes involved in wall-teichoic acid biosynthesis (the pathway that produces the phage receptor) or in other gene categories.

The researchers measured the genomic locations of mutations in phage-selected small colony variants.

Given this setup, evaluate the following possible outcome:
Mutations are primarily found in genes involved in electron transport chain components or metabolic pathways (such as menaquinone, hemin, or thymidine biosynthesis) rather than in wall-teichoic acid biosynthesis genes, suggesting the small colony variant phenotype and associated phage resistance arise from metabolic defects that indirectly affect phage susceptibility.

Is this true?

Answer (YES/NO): NO